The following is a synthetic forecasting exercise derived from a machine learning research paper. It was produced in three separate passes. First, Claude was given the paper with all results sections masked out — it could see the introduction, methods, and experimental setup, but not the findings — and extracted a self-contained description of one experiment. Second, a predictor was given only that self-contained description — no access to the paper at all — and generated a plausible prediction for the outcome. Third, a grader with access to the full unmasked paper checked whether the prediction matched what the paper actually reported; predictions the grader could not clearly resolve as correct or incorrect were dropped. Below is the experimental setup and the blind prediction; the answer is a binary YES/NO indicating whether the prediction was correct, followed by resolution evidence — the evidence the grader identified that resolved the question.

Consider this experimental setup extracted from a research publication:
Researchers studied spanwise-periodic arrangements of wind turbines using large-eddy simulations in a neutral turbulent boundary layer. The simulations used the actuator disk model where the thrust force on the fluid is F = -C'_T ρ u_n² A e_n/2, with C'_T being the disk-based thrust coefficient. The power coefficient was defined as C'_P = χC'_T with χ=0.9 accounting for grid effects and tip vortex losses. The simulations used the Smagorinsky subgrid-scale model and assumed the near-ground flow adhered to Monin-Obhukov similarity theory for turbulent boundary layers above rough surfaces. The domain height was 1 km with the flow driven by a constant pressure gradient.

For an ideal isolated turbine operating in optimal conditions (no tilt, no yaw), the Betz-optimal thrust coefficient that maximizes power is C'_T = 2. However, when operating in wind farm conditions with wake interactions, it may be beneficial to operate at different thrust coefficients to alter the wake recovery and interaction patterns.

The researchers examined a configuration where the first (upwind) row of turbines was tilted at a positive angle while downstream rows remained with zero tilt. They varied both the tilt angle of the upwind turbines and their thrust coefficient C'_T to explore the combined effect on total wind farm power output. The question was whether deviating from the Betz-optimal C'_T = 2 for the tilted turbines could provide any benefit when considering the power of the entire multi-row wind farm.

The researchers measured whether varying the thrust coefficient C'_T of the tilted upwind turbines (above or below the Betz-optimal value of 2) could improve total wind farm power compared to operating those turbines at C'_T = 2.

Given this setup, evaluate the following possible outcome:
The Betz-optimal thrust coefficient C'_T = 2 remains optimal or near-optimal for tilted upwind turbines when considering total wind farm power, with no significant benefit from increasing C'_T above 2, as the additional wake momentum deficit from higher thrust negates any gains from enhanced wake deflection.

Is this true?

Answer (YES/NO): NO